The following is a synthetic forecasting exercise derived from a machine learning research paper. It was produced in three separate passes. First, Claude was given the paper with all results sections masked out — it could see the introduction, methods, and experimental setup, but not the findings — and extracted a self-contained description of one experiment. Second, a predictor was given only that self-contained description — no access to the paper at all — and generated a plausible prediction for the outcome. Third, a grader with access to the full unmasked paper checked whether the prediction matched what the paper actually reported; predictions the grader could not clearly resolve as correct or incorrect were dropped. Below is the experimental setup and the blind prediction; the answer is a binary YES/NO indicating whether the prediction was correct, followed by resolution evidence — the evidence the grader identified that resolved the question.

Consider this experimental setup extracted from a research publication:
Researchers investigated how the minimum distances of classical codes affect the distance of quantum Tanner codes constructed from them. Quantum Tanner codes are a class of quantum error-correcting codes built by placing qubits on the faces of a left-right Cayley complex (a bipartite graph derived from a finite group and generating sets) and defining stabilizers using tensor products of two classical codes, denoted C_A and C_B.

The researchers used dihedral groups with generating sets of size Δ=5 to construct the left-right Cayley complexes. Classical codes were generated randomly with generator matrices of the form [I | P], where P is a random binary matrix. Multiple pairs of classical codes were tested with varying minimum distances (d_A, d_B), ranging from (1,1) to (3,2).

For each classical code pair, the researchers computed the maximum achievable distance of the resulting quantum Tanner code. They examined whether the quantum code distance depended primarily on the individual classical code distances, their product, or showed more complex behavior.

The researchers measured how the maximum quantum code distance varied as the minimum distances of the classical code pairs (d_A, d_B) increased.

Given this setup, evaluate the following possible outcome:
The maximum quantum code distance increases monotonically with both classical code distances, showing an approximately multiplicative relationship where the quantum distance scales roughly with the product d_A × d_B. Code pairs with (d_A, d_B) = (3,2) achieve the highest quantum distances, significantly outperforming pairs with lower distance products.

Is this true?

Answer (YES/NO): NO